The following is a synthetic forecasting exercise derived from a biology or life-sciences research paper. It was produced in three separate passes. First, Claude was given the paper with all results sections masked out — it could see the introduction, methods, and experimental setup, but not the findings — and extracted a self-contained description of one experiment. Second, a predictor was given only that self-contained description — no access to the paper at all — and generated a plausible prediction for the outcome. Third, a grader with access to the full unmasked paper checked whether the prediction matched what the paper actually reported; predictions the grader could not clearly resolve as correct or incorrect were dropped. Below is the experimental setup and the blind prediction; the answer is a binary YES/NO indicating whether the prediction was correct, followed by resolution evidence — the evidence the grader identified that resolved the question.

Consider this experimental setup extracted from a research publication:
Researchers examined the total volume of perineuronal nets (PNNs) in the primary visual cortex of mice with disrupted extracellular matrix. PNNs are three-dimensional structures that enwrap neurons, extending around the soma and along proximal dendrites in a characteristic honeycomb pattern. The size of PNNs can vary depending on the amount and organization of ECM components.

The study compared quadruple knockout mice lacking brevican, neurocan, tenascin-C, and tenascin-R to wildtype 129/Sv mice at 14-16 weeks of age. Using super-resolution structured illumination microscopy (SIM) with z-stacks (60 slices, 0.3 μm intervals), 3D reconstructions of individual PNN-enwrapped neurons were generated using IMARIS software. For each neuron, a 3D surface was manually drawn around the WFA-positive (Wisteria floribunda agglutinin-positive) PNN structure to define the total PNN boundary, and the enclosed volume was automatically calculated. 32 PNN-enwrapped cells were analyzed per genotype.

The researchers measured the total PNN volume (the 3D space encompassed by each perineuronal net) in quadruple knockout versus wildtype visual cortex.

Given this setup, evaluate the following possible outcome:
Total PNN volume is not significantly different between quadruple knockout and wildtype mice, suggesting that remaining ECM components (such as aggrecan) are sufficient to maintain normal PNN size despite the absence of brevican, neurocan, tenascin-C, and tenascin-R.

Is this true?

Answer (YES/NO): NO